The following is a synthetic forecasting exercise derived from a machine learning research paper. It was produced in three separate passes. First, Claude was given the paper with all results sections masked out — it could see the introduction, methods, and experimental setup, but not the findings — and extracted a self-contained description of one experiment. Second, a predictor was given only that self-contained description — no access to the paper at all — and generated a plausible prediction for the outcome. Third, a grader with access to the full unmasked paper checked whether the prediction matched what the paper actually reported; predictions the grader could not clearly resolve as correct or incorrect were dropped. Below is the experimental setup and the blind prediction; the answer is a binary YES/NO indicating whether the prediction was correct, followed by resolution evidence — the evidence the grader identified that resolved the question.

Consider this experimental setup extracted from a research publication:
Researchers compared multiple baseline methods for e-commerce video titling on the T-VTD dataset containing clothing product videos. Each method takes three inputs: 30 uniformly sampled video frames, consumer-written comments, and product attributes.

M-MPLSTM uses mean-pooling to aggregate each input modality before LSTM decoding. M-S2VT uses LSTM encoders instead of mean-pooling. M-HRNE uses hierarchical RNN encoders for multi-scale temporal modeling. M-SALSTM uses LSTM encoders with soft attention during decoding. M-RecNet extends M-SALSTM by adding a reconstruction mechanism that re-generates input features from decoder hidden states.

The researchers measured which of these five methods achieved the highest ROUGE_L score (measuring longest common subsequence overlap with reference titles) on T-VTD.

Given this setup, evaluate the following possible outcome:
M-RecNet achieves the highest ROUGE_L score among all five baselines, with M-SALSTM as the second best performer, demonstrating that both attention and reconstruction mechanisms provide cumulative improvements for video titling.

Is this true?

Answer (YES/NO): YES